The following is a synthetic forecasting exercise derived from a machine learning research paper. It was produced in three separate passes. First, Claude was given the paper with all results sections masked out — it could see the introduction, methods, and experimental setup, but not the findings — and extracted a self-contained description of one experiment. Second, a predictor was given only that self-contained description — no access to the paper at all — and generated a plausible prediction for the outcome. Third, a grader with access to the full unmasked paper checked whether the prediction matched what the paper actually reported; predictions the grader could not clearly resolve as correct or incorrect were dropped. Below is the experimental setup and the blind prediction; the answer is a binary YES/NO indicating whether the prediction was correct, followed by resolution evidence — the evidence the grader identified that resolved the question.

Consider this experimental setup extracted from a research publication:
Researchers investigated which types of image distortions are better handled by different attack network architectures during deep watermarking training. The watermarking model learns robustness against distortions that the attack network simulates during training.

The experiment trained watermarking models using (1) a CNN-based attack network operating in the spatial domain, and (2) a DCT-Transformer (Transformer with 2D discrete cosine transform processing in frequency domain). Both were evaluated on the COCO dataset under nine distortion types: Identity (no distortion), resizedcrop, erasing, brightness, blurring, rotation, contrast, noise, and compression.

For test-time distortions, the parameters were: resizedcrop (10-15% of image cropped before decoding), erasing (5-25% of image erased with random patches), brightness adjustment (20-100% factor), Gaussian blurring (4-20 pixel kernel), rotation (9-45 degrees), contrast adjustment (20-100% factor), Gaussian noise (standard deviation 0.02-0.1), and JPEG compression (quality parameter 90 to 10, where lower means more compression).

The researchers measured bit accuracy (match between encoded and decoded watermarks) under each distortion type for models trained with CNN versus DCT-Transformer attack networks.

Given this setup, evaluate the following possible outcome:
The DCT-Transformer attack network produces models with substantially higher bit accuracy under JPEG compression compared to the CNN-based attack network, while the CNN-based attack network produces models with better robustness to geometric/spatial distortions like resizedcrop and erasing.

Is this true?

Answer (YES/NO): YES